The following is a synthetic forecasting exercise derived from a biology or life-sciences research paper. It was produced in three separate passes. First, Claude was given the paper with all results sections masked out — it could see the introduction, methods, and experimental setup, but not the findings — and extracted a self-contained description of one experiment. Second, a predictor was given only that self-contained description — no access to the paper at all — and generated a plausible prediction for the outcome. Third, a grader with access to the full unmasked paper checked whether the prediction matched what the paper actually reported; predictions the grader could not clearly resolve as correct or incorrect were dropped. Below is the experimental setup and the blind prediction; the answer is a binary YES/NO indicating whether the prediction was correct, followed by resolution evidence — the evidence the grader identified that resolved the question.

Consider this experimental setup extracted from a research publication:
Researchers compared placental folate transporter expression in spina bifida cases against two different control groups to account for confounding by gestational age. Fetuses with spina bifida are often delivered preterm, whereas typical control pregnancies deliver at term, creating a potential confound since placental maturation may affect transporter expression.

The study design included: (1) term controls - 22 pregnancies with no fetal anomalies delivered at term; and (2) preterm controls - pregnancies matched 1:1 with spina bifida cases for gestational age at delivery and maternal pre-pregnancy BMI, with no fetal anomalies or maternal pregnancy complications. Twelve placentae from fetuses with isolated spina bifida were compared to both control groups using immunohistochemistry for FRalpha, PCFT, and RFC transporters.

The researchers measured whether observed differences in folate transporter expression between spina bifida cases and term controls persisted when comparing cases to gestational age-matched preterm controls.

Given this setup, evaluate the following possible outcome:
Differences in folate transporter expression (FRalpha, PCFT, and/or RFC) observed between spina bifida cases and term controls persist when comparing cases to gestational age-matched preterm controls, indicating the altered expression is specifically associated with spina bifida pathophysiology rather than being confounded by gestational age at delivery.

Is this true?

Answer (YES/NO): NO